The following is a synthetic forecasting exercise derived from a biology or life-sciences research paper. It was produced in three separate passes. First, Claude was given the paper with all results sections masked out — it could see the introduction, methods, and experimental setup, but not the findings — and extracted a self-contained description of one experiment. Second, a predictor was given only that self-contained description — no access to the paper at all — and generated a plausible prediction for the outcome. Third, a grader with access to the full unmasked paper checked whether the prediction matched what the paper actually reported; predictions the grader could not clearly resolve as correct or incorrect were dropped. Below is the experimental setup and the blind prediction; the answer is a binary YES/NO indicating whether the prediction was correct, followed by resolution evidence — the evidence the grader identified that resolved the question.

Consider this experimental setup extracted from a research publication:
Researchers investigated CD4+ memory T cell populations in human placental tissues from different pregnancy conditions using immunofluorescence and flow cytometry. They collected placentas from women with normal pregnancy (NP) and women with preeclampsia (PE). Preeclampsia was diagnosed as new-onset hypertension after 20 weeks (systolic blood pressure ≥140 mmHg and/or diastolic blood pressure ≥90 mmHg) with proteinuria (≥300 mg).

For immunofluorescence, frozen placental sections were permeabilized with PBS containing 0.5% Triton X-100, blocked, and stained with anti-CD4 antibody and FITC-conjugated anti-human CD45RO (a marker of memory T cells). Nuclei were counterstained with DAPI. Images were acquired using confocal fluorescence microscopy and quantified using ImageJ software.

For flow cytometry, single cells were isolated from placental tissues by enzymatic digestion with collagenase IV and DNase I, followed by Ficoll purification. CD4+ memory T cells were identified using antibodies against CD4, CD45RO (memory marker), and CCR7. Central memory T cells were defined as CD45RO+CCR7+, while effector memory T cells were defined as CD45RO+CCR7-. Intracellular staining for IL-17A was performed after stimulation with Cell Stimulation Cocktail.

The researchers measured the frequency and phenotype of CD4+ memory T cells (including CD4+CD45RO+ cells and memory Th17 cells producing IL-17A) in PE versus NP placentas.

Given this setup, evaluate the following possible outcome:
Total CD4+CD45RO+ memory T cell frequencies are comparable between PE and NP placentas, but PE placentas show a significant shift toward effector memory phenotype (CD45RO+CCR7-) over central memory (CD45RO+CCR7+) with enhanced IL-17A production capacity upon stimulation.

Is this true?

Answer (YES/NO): NO